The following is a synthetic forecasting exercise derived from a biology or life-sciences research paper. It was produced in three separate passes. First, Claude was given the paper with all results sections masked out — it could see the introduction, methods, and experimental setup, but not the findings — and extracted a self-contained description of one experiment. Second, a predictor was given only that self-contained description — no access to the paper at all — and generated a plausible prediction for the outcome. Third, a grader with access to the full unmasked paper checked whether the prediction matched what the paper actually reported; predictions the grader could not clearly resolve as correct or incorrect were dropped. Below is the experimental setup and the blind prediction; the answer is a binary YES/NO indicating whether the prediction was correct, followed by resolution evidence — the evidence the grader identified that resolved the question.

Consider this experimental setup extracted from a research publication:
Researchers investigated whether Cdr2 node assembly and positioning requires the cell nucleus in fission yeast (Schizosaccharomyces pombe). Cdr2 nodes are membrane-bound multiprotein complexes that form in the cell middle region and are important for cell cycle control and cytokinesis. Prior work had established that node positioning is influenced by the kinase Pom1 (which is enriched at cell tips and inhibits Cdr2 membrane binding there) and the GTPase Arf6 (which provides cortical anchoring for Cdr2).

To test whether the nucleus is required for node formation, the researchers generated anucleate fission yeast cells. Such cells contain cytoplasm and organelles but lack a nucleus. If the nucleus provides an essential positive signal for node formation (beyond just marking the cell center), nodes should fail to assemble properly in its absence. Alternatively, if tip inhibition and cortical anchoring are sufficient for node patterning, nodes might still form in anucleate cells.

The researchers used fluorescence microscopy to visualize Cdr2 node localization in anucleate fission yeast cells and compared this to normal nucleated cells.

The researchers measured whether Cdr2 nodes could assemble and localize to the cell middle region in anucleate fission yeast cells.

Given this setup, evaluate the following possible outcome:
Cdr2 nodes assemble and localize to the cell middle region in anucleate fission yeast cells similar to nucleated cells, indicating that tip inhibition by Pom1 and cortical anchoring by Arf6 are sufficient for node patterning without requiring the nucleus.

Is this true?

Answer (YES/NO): NO